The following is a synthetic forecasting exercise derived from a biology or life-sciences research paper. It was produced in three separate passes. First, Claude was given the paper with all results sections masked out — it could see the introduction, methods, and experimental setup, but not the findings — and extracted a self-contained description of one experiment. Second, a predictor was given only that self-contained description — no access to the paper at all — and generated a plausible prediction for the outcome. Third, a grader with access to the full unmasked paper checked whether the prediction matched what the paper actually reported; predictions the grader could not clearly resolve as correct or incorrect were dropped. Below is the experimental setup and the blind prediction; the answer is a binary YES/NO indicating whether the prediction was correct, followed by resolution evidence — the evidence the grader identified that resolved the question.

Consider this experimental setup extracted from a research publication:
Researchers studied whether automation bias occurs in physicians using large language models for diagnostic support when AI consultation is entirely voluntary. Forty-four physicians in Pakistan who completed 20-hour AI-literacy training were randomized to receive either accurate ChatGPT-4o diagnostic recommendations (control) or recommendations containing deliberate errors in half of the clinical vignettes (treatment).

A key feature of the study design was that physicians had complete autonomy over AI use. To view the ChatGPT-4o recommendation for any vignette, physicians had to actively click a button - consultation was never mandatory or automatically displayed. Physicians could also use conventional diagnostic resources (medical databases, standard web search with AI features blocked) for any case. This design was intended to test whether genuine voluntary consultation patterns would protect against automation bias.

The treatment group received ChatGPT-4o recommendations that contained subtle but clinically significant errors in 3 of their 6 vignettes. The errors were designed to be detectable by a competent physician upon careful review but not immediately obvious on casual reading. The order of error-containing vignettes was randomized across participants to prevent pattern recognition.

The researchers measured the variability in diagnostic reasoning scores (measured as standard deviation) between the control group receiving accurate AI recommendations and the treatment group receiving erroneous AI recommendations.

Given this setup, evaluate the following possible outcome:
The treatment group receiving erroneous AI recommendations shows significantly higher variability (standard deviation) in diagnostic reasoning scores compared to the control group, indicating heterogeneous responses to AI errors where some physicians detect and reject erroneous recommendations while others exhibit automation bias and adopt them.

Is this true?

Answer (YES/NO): YES